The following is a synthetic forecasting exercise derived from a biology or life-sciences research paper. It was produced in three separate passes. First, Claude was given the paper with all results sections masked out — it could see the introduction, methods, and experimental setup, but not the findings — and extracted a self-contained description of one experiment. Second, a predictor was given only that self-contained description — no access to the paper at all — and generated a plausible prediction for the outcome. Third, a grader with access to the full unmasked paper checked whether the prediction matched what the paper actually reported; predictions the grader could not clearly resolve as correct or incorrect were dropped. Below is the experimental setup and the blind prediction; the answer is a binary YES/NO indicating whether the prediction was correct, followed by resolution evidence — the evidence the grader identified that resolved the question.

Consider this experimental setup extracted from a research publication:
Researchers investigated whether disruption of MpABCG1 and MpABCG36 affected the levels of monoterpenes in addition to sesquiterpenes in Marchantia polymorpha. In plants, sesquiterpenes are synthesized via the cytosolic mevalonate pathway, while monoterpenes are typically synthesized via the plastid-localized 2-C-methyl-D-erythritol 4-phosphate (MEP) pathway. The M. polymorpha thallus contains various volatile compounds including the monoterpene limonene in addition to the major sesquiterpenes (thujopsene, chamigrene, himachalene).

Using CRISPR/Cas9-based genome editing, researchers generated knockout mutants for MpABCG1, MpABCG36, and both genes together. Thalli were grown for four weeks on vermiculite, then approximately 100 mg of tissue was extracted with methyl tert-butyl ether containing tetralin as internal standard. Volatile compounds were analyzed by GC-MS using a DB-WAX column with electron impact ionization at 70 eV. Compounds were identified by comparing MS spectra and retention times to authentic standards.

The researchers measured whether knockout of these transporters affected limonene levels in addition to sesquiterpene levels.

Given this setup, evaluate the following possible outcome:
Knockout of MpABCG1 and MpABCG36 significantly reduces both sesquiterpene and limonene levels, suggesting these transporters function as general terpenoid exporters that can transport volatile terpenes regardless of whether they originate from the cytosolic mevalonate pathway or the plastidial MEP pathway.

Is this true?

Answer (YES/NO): YES